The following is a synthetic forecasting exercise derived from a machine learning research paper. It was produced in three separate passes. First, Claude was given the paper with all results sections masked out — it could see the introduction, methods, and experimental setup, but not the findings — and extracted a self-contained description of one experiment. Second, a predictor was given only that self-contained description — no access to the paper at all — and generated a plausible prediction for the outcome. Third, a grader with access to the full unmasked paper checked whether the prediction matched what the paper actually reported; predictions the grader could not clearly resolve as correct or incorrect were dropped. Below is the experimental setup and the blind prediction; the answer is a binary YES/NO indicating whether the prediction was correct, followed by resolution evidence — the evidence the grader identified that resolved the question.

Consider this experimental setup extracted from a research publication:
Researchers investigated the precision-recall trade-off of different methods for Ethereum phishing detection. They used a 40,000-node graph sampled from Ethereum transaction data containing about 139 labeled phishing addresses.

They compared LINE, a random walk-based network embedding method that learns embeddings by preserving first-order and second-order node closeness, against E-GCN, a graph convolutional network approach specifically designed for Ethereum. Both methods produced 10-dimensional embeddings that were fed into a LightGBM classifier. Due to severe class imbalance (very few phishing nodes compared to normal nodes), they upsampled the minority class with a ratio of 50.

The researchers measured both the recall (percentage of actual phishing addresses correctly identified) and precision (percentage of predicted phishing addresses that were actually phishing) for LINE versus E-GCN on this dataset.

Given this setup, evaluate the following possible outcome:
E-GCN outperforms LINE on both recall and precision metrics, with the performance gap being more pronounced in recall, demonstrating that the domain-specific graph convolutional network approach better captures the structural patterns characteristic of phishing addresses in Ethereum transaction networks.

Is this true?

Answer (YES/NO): YES